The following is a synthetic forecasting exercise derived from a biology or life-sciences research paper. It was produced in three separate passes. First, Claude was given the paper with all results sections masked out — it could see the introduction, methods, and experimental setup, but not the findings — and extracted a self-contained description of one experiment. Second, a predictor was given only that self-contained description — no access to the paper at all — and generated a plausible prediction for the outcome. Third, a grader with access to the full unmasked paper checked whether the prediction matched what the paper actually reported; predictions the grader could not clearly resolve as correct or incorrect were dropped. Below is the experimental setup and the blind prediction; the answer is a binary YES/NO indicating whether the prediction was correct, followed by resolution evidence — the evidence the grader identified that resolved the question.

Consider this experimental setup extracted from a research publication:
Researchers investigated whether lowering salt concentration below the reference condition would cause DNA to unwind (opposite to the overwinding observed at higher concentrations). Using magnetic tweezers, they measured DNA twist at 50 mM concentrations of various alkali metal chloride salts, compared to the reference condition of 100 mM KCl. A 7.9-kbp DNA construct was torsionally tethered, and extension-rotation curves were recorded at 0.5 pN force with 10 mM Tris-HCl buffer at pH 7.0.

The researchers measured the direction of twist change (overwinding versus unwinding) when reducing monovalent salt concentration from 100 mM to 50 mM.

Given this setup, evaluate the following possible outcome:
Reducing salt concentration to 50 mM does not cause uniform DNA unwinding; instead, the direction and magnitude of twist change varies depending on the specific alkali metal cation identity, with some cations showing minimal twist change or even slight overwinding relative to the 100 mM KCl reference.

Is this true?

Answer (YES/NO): NO